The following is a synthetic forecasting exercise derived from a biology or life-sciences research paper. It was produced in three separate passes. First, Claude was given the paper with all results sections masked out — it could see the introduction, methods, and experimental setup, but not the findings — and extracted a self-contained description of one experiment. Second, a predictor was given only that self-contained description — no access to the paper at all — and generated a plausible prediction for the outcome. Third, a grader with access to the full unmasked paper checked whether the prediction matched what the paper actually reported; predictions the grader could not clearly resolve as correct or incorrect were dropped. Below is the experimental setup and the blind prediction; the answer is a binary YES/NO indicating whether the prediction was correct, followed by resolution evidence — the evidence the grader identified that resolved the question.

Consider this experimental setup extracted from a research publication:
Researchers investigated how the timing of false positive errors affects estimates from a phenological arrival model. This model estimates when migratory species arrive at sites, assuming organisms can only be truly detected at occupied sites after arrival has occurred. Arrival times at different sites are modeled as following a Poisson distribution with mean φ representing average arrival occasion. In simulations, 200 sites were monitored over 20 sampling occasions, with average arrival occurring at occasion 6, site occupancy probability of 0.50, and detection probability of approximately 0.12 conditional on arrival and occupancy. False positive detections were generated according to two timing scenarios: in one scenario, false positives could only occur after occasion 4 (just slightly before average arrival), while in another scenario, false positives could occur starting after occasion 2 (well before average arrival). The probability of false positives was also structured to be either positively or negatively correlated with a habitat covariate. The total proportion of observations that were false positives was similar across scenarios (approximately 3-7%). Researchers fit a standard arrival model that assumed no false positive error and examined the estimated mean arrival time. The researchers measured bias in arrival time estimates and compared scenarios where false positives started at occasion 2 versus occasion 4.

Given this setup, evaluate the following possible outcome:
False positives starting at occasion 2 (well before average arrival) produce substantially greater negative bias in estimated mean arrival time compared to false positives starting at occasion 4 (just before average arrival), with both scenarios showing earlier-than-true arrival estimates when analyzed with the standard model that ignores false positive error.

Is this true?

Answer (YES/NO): YES